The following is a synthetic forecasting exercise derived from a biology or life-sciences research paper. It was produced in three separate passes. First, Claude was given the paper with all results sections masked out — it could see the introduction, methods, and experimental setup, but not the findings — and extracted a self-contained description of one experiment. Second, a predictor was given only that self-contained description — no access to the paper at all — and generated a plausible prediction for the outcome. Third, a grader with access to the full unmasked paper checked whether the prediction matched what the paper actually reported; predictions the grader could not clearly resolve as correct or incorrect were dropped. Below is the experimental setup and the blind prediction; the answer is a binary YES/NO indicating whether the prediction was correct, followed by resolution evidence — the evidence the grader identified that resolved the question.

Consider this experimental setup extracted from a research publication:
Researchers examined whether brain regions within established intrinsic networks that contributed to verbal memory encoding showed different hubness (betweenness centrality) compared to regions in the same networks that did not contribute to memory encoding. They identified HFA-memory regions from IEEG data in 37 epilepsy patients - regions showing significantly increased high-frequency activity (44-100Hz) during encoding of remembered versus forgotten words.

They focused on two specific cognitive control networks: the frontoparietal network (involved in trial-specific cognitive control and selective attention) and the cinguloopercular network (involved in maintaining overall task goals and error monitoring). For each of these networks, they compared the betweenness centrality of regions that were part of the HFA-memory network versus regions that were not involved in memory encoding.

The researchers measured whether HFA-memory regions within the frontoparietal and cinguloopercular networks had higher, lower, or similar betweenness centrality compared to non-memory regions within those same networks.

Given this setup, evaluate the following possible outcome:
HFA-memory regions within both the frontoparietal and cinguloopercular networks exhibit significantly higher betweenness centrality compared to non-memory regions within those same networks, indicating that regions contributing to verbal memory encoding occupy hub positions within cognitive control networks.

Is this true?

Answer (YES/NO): NO